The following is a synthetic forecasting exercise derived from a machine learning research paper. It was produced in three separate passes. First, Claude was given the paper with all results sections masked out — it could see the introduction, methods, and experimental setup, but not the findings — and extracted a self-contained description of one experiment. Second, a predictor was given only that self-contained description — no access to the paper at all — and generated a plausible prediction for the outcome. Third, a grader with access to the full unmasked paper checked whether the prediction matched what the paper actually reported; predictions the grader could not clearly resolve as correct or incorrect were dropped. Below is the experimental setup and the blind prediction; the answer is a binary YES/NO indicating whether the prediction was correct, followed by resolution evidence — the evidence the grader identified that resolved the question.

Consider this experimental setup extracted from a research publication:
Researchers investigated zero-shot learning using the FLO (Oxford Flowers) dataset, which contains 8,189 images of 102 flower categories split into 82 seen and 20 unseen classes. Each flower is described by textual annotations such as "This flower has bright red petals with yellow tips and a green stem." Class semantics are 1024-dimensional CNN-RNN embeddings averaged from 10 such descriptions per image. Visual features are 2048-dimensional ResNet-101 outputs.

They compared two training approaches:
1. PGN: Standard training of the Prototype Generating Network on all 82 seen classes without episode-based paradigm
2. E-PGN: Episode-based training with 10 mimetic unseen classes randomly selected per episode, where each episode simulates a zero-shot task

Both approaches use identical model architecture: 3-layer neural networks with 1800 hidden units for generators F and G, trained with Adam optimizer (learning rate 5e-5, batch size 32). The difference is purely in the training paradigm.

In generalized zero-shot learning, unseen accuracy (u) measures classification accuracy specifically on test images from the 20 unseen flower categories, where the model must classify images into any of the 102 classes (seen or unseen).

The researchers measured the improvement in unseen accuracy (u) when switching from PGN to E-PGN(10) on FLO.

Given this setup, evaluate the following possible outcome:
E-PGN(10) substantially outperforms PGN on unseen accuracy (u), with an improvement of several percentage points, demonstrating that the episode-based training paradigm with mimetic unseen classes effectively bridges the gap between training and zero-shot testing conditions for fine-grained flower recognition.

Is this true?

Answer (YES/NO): YES